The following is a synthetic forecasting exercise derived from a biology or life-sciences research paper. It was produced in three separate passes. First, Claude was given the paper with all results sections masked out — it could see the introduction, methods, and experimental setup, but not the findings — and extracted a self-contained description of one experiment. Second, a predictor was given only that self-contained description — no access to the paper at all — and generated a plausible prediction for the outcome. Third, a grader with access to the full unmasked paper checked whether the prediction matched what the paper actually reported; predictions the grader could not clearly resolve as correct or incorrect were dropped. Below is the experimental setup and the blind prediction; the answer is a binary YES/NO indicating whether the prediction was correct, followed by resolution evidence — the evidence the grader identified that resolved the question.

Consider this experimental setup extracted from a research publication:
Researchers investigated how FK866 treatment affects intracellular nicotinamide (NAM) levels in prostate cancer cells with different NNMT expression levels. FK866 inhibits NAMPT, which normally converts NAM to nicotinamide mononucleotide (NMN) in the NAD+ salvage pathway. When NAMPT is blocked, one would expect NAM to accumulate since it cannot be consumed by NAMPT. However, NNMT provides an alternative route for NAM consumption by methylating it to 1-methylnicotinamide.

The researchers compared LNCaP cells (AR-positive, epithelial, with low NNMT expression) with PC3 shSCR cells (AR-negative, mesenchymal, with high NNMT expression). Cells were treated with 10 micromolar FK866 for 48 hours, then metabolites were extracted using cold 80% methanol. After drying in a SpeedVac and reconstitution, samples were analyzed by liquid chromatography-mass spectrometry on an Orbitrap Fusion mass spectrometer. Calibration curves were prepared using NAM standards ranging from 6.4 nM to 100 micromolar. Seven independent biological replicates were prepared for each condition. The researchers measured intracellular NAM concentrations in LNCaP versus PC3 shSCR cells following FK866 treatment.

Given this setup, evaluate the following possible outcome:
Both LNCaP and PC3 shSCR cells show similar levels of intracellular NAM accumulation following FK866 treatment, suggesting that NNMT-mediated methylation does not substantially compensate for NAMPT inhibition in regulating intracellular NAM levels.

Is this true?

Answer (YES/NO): NO